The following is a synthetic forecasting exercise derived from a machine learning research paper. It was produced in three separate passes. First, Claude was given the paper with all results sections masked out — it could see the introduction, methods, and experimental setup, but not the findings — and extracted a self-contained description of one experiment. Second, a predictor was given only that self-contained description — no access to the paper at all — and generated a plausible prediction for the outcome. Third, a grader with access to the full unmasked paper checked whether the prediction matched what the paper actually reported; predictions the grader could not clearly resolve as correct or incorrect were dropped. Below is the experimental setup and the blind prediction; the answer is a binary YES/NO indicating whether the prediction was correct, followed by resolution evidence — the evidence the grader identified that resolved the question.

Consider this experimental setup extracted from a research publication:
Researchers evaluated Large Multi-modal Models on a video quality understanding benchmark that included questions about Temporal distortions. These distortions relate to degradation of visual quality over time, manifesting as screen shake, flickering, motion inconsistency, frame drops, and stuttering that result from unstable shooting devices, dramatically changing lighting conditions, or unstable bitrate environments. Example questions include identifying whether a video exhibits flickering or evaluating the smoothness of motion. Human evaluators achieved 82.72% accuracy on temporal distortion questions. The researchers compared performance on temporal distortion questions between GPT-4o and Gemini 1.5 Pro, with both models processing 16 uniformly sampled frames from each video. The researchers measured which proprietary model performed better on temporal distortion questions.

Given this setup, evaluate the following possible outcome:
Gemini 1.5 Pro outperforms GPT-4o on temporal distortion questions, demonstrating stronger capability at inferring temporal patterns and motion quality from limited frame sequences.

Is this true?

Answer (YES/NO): NO